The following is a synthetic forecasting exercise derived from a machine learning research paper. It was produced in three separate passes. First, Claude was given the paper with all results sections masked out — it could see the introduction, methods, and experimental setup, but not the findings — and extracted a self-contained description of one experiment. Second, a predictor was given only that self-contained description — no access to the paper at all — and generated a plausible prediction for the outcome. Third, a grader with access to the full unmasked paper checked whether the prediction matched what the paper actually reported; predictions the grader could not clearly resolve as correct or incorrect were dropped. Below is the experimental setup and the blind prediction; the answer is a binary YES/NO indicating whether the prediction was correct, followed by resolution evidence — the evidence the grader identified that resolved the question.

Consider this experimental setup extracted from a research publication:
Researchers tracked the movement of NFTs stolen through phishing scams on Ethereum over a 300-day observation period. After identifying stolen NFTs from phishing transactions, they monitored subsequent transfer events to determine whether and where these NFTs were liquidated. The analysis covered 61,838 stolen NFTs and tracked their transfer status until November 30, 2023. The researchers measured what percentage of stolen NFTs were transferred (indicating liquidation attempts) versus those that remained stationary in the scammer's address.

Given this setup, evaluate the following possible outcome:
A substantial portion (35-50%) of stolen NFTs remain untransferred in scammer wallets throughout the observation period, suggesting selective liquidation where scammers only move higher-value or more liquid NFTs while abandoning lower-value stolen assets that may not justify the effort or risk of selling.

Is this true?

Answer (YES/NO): NO